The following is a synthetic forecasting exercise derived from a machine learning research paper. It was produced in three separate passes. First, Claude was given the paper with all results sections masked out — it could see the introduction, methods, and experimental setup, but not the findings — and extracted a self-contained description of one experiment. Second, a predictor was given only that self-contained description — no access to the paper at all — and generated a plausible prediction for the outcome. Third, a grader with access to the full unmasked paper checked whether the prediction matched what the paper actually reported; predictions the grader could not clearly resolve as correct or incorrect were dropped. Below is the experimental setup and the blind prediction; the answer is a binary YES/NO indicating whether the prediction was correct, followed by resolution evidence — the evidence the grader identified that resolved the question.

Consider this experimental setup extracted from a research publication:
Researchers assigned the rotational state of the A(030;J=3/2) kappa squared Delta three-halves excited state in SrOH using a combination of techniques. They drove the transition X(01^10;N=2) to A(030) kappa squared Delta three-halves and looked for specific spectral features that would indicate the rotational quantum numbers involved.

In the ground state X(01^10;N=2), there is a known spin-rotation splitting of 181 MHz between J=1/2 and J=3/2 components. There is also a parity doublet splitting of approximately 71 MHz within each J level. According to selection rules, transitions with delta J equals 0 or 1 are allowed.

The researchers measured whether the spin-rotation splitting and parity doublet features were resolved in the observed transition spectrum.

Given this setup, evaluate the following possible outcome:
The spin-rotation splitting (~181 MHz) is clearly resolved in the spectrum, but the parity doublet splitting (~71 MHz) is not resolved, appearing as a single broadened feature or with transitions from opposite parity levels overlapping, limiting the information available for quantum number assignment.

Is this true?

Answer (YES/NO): NO